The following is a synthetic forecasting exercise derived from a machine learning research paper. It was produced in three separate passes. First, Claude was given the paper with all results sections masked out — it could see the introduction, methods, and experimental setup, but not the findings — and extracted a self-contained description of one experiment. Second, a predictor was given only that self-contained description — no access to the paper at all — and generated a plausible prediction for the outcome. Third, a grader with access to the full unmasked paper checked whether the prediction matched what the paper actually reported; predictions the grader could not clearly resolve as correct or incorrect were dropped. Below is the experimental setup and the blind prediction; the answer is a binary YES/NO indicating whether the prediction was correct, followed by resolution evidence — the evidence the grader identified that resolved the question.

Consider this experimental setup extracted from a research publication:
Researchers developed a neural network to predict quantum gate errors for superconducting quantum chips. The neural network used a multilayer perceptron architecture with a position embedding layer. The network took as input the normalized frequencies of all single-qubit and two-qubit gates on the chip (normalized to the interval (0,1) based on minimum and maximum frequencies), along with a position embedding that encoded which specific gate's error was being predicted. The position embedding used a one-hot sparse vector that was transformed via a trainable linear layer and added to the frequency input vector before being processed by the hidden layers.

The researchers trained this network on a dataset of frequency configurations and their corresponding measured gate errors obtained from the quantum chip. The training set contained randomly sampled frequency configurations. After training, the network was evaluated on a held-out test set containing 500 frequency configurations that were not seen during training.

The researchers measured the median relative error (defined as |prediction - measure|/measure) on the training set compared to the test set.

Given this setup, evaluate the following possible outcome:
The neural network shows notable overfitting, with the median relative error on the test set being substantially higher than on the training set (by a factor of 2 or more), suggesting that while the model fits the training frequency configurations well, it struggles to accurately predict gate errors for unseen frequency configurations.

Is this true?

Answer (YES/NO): NO